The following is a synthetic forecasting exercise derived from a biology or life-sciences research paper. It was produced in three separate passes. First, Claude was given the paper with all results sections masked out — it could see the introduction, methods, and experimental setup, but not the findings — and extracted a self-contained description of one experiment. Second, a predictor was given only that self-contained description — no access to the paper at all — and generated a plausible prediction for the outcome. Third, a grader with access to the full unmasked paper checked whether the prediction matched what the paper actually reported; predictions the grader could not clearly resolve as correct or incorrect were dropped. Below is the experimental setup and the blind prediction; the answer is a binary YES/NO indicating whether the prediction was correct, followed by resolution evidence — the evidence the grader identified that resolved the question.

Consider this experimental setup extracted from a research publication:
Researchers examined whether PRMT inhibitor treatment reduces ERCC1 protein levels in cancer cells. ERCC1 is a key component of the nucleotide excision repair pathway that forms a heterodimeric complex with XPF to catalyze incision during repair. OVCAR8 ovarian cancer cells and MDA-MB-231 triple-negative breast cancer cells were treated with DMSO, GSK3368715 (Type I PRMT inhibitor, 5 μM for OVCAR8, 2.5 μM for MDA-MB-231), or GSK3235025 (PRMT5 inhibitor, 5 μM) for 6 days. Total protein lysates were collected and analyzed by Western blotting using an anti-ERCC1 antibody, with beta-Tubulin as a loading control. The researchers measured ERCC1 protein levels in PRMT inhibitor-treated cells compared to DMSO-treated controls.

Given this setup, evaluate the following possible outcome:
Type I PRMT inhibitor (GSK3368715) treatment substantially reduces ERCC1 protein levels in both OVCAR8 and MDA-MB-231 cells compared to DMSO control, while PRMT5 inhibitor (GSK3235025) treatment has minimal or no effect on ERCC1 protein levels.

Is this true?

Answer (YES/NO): NO